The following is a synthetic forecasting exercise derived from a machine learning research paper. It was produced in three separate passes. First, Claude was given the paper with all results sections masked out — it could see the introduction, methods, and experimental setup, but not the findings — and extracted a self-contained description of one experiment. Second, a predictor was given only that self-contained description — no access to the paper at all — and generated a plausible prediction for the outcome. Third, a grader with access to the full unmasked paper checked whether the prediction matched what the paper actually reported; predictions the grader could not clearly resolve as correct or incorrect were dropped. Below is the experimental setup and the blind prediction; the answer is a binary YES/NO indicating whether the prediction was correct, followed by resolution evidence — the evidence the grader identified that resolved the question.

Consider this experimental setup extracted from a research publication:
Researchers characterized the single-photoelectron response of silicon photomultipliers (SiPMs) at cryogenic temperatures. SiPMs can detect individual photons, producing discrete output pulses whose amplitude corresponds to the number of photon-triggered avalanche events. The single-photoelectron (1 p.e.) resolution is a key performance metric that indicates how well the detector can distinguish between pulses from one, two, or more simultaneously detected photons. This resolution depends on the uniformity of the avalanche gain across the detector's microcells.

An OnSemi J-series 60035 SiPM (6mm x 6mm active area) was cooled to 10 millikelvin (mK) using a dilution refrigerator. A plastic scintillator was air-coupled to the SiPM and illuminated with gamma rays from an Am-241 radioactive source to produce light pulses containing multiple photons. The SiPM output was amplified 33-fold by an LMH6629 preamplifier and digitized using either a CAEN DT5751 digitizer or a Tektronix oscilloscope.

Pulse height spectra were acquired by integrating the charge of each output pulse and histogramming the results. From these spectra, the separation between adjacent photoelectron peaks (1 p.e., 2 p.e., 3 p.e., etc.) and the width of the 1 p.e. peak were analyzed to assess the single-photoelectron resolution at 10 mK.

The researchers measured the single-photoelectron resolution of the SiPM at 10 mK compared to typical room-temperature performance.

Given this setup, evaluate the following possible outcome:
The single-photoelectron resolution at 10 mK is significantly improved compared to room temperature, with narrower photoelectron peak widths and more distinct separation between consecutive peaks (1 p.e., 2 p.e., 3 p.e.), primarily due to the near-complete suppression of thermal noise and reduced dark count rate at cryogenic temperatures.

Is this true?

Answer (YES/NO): NO